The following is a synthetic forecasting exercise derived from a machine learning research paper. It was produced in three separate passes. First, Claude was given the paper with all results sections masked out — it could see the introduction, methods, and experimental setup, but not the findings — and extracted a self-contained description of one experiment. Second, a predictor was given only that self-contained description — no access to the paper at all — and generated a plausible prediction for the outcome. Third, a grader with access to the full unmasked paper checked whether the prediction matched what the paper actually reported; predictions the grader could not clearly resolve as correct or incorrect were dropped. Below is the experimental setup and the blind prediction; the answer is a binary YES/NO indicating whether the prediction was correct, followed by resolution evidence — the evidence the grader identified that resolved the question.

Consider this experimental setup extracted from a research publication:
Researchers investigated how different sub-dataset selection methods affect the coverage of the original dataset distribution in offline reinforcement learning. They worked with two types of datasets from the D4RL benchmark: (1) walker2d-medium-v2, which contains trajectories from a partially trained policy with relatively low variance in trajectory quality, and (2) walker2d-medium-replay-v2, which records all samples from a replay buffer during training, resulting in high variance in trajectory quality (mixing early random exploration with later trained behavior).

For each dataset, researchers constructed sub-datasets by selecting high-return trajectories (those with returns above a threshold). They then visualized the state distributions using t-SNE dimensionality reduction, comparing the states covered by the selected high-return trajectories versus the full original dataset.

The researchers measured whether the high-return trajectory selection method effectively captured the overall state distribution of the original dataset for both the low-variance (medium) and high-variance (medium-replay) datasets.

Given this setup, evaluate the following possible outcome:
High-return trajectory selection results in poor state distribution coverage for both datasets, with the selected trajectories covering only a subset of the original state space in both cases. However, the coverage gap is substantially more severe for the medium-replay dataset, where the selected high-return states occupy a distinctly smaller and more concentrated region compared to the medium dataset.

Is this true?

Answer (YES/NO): NO